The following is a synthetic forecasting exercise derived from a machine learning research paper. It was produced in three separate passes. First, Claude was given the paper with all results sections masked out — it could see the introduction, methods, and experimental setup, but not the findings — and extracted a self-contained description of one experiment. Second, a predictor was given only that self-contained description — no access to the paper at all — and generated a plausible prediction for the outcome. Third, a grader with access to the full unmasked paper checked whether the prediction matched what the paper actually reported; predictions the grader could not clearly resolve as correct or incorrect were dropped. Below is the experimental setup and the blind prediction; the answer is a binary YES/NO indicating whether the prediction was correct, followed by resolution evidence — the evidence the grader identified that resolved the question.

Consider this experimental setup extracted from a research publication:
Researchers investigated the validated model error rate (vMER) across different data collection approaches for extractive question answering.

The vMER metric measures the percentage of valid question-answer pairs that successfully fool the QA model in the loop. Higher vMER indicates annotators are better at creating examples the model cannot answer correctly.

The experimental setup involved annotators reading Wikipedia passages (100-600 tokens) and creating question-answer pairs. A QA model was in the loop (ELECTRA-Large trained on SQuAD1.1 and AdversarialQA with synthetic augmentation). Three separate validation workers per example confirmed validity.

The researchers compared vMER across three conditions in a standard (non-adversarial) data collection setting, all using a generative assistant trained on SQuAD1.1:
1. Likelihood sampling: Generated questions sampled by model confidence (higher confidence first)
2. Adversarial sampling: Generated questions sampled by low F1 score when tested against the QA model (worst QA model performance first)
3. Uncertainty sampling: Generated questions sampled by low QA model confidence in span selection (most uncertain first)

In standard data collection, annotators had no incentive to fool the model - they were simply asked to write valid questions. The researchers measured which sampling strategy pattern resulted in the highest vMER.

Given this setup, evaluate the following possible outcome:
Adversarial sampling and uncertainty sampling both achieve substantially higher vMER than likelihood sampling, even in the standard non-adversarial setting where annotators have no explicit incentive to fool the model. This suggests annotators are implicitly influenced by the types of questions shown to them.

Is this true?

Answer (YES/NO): YES